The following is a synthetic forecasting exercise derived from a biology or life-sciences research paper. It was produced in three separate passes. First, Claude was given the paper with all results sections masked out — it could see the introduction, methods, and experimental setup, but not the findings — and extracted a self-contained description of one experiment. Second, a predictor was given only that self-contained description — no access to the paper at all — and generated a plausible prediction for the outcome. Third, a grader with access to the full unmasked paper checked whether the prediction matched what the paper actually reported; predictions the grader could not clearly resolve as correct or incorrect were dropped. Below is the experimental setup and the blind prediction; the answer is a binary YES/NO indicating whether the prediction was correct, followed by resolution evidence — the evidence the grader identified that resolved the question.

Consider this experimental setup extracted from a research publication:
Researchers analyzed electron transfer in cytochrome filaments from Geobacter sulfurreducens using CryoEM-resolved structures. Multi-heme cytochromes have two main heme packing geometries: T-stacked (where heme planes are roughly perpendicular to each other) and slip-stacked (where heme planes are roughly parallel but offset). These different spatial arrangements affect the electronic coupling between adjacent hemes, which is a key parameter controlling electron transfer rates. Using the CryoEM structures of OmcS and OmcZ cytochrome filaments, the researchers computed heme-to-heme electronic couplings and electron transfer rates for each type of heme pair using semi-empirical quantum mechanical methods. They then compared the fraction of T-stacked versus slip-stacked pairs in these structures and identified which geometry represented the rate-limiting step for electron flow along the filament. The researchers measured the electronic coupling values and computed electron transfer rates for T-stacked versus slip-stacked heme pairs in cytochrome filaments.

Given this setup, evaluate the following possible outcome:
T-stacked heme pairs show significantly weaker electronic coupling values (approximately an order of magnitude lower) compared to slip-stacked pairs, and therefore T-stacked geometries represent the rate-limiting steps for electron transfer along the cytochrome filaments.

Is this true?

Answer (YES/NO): NO